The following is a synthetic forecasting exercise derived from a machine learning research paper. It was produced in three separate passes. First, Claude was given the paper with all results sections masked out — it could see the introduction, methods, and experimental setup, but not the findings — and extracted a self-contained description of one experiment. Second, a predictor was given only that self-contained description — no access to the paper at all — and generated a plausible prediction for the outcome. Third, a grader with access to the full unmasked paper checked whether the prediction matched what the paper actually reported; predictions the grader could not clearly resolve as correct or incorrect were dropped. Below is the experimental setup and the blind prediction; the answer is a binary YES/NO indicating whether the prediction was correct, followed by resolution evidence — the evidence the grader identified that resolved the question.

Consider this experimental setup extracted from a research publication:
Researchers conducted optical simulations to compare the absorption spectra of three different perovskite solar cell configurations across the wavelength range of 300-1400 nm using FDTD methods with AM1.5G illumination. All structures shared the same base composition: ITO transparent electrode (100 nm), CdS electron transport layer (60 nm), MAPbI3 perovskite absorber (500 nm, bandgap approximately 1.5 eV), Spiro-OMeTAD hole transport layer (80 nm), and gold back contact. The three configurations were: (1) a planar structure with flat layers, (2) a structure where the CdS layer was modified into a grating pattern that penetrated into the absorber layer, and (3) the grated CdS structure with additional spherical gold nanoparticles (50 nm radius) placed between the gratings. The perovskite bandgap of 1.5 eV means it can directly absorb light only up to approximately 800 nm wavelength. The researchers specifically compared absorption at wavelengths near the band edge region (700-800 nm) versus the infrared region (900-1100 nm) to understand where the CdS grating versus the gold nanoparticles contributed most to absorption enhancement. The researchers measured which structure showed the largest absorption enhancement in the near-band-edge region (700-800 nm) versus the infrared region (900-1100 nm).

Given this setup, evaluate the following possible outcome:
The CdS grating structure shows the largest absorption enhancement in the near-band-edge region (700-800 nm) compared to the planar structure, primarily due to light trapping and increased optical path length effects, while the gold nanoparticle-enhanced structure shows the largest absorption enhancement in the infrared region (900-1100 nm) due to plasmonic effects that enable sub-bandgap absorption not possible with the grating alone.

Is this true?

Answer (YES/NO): NO